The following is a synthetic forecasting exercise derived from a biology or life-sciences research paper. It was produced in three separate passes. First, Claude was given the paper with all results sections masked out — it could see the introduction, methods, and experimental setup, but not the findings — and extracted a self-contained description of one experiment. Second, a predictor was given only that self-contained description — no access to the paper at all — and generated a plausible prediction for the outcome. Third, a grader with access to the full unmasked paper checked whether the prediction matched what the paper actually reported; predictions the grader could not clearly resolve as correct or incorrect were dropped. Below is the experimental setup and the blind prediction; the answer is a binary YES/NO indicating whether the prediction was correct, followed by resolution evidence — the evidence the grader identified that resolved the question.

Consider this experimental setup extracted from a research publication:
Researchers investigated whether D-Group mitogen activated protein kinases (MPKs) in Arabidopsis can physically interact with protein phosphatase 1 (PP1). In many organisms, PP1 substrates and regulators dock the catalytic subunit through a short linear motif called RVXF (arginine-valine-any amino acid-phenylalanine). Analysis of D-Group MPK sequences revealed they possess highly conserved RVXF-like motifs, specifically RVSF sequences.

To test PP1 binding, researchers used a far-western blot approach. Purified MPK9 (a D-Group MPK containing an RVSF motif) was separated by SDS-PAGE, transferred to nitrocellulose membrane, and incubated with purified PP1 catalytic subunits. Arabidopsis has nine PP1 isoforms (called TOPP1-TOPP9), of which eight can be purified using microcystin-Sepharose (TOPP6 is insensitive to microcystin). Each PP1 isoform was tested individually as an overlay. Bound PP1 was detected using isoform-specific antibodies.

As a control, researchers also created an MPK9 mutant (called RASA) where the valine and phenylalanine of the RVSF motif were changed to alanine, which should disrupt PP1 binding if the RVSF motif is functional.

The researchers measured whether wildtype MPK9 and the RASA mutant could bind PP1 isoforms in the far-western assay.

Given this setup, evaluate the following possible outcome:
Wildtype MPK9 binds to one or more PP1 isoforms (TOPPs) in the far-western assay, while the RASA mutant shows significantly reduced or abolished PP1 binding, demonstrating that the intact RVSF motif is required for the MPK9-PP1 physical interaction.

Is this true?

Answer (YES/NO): YES